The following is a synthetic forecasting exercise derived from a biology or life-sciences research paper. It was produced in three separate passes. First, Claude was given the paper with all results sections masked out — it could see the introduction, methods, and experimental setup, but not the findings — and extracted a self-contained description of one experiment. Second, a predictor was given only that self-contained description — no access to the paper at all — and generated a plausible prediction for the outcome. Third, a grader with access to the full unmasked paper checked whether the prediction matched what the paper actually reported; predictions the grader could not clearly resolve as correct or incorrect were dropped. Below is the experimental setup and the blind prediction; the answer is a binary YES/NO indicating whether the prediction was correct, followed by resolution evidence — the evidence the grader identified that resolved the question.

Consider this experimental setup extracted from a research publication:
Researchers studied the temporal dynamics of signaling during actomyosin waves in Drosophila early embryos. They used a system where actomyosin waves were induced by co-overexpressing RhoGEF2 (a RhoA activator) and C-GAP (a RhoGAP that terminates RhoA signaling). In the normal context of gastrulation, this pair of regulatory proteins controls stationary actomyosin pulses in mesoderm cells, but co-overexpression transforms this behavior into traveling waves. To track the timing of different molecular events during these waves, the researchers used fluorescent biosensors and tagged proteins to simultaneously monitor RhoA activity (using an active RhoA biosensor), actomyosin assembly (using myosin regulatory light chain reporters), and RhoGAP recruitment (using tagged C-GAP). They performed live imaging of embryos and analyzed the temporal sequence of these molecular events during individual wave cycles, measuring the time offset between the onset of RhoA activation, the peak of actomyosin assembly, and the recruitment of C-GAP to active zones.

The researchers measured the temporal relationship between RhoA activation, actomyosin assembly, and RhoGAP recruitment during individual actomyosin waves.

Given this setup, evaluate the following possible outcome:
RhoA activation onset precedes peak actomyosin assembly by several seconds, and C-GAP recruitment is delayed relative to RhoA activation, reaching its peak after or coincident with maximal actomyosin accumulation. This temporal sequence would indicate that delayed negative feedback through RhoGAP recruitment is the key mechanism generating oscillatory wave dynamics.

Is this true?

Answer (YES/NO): YES